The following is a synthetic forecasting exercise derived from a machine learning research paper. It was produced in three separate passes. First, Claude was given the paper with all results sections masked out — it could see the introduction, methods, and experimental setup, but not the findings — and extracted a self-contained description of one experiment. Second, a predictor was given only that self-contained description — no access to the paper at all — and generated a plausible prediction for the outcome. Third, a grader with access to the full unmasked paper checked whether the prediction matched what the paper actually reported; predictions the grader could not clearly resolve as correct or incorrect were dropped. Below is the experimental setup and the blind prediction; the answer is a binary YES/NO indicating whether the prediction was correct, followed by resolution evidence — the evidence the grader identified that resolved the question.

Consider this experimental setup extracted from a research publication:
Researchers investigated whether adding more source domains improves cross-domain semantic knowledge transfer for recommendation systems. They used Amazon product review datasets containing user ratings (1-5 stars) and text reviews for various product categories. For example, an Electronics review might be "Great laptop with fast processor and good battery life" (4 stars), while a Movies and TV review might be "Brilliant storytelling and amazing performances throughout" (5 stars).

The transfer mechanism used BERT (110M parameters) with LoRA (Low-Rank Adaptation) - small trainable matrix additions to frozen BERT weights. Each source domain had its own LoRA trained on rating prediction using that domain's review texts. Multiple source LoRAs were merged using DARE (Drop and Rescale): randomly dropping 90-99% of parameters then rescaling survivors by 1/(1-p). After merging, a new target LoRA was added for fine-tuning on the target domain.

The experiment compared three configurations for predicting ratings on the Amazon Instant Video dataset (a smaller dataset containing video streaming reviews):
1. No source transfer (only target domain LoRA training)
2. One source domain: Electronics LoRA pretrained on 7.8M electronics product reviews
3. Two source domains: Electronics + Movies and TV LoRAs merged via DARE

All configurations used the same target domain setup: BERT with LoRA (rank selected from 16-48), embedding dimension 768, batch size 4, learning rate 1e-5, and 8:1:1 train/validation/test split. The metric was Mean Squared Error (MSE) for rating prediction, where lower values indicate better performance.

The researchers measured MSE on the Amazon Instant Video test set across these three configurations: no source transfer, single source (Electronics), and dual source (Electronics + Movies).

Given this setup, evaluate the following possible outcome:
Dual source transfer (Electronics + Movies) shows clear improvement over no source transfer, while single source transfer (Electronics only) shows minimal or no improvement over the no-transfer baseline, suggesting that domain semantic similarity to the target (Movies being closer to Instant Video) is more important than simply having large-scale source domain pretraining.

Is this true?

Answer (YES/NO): NO